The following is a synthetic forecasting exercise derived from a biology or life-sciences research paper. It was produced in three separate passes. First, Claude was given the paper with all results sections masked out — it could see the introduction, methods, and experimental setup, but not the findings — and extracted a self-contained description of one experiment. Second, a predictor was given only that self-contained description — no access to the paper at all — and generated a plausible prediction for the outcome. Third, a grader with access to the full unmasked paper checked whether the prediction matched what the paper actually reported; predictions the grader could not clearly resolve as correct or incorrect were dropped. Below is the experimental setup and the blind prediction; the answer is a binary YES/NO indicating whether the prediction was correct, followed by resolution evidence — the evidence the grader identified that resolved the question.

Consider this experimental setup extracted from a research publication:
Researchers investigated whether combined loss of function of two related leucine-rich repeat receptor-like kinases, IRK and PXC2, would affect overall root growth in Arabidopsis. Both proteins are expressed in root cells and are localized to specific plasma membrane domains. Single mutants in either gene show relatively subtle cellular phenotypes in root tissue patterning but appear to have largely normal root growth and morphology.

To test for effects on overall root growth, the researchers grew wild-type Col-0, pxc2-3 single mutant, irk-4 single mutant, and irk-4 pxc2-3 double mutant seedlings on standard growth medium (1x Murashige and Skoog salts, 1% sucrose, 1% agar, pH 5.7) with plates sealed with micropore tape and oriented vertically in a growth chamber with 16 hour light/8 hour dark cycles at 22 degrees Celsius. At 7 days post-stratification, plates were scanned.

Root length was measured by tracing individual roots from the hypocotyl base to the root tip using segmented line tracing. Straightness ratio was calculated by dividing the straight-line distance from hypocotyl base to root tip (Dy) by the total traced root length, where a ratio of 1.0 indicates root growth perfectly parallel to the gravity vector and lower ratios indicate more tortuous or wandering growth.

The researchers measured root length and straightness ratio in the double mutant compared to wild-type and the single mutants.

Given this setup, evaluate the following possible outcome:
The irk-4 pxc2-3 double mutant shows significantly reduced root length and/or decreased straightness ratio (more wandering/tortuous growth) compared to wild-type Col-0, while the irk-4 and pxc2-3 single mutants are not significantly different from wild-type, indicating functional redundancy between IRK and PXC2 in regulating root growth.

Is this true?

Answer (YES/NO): YES